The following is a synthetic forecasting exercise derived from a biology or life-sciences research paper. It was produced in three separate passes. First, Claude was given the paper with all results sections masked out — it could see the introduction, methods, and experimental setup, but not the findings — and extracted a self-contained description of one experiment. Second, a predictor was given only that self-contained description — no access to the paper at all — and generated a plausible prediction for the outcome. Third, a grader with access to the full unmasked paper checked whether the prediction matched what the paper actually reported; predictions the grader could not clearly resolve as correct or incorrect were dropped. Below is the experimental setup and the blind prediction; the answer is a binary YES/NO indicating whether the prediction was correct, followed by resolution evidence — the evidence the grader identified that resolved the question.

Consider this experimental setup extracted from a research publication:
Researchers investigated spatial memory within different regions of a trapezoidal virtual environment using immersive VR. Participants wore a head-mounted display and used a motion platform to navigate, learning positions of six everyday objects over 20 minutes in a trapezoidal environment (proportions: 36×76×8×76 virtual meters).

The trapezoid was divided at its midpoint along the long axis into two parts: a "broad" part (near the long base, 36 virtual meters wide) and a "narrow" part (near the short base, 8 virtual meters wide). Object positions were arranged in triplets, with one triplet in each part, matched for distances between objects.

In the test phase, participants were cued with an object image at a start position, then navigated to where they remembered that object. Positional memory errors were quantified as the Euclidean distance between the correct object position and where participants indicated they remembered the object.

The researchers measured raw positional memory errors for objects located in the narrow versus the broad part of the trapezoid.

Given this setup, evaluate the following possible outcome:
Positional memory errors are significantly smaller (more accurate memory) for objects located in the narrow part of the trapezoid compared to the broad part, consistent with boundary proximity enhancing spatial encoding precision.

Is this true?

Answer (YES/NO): NO